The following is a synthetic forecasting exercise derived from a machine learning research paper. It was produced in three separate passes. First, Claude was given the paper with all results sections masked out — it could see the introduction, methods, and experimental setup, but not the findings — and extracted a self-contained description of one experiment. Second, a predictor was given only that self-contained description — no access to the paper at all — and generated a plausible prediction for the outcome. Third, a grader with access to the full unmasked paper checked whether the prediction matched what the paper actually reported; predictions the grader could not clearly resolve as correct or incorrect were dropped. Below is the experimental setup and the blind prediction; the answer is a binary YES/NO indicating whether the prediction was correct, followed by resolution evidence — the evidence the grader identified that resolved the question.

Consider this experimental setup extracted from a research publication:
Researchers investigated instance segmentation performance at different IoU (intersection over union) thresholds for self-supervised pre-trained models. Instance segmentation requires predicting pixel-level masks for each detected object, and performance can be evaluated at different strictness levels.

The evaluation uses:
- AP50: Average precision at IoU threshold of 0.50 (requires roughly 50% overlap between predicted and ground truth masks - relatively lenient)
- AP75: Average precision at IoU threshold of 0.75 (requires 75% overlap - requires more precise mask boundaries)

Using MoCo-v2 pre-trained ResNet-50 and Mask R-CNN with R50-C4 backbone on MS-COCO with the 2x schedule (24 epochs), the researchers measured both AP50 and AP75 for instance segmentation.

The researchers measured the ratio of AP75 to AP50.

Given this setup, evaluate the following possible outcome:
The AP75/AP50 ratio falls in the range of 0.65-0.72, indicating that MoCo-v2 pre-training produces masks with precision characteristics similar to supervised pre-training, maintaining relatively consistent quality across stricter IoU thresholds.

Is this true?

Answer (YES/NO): YES